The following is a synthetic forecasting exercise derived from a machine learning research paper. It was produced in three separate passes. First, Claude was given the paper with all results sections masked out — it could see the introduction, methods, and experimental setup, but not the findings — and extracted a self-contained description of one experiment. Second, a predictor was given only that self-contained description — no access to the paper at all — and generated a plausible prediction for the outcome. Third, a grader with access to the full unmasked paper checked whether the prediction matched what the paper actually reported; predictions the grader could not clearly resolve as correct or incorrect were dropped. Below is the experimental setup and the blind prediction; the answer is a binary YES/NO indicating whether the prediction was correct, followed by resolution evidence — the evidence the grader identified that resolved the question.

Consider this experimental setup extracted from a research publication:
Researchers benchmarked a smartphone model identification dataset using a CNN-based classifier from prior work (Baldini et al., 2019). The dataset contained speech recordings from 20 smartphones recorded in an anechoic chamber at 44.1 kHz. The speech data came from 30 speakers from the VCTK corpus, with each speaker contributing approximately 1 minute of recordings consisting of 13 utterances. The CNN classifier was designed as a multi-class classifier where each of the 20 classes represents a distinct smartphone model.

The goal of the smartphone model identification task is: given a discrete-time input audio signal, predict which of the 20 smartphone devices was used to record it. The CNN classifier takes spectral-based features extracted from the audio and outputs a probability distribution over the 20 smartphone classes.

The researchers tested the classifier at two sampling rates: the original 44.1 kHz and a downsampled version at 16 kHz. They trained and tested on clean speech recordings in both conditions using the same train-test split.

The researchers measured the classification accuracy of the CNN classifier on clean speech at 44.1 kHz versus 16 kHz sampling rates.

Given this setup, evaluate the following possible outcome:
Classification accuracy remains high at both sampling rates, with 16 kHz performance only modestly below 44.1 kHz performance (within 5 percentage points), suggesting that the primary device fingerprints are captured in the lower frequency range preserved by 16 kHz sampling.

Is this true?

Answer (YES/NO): NO